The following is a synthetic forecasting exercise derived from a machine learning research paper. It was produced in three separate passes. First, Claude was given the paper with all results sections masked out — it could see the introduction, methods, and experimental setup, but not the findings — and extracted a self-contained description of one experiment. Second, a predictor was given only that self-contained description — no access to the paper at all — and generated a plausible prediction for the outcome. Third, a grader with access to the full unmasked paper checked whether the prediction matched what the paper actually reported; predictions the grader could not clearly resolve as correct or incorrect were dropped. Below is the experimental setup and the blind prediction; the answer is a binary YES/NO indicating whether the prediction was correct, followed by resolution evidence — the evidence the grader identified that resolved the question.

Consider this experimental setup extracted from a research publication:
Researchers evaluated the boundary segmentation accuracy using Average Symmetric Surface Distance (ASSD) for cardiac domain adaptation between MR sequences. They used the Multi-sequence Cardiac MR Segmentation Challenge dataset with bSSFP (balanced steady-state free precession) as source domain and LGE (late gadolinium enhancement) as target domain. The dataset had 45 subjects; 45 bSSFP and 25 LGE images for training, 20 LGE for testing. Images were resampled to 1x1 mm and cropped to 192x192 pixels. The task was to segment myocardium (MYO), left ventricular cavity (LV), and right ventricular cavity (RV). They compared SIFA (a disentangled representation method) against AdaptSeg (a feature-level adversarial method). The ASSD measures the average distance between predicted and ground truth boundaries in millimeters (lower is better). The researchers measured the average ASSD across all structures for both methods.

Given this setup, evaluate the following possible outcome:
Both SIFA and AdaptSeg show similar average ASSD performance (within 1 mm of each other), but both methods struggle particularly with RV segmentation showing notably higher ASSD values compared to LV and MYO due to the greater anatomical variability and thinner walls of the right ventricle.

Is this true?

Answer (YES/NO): YES